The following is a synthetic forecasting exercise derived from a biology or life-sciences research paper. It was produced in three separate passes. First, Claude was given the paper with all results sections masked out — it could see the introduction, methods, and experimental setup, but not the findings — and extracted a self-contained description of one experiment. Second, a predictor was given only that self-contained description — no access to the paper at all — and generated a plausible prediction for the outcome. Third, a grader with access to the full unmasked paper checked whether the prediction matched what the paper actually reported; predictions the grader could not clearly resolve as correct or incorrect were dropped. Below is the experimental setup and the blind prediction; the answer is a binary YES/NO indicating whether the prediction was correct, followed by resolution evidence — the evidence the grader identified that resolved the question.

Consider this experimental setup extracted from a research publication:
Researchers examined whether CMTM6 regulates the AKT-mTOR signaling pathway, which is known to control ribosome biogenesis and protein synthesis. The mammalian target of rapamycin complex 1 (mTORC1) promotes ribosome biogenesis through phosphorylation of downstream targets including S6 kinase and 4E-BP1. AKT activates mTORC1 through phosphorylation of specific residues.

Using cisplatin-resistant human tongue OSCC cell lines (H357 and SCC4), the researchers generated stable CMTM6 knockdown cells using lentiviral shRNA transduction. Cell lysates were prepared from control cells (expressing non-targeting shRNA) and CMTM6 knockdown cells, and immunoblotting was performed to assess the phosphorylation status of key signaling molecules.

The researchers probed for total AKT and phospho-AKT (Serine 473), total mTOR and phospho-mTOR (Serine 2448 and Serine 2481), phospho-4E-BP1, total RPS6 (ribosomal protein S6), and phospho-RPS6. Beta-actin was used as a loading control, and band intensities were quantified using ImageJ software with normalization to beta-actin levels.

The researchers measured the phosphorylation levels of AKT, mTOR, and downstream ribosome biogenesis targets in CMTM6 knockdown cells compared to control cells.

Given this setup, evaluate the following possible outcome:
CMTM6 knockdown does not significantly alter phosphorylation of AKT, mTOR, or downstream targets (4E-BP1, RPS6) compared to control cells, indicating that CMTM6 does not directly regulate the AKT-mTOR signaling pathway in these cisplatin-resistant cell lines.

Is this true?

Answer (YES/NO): NO